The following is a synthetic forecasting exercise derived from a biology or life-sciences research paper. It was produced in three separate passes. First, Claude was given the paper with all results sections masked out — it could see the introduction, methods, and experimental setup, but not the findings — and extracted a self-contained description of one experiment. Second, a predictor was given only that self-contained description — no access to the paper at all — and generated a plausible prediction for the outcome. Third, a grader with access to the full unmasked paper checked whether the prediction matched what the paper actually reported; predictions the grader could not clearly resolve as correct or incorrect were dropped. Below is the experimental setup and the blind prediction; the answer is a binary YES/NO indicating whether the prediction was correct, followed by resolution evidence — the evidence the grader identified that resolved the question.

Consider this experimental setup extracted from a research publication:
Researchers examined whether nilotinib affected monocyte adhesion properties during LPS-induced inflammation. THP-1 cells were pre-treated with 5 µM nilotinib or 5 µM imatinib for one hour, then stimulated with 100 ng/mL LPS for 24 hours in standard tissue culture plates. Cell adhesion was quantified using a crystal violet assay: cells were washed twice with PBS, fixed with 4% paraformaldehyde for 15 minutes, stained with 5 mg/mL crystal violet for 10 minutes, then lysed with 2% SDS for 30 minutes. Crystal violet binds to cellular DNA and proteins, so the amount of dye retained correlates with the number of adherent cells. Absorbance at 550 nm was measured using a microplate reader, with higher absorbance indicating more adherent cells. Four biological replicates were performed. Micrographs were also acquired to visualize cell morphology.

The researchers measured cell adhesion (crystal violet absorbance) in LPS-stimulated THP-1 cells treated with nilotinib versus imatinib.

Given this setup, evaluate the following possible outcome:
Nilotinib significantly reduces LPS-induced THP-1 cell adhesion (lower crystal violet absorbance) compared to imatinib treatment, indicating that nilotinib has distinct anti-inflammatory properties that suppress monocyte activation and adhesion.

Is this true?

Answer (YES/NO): YES